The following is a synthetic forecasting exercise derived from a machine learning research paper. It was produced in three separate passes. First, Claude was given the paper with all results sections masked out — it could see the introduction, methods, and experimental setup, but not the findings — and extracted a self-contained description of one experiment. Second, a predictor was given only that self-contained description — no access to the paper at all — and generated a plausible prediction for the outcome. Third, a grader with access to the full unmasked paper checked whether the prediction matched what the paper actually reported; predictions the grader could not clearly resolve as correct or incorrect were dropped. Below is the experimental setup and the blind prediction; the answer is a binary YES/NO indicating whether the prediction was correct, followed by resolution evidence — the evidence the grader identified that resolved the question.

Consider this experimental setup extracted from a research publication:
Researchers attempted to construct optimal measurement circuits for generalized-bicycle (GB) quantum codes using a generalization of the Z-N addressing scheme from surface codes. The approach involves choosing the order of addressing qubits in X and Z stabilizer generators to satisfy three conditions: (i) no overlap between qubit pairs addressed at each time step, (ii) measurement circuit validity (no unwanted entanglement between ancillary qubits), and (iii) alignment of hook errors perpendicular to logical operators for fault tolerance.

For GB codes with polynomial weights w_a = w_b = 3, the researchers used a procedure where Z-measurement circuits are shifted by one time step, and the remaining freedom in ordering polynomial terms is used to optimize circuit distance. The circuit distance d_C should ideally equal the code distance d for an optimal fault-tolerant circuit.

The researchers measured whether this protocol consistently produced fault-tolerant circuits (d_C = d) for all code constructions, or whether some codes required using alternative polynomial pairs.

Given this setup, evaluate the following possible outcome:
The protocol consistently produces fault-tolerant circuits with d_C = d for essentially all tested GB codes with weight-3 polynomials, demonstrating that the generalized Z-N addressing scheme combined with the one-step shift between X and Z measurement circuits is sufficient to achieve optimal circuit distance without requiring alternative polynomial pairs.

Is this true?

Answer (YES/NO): NO